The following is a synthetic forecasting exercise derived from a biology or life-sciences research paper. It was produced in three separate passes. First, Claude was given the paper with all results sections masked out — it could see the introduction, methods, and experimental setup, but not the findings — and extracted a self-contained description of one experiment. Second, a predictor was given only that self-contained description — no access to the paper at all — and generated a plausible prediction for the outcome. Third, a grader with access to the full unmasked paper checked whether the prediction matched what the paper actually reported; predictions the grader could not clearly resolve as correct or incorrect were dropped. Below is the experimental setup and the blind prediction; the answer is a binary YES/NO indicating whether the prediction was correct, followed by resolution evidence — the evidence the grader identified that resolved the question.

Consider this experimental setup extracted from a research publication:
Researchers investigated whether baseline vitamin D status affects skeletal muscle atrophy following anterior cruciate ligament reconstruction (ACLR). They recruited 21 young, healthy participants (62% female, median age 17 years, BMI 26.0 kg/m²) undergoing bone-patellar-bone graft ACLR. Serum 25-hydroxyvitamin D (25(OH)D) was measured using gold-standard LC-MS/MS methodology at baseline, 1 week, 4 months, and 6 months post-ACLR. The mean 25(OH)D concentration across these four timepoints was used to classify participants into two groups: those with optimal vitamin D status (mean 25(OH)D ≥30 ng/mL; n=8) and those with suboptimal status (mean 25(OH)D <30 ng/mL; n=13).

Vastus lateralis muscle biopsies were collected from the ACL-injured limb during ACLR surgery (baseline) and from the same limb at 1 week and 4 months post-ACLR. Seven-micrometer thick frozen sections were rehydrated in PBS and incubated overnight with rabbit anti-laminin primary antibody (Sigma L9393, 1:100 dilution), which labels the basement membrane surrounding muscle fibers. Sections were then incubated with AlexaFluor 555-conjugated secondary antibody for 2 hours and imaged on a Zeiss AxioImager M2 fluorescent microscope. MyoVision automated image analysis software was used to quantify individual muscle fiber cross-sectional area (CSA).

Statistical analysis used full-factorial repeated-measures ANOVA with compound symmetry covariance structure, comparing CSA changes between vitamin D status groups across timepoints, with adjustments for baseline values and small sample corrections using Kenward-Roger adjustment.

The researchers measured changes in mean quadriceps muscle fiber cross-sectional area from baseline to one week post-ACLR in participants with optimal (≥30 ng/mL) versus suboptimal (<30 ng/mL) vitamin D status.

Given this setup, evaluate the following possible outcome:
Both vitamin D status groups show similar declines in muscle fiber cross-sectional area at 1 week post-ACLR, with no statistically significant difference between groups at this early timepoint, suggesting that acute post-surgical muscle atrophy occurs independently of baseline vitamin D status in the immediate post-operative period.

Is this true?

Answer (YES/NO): NO